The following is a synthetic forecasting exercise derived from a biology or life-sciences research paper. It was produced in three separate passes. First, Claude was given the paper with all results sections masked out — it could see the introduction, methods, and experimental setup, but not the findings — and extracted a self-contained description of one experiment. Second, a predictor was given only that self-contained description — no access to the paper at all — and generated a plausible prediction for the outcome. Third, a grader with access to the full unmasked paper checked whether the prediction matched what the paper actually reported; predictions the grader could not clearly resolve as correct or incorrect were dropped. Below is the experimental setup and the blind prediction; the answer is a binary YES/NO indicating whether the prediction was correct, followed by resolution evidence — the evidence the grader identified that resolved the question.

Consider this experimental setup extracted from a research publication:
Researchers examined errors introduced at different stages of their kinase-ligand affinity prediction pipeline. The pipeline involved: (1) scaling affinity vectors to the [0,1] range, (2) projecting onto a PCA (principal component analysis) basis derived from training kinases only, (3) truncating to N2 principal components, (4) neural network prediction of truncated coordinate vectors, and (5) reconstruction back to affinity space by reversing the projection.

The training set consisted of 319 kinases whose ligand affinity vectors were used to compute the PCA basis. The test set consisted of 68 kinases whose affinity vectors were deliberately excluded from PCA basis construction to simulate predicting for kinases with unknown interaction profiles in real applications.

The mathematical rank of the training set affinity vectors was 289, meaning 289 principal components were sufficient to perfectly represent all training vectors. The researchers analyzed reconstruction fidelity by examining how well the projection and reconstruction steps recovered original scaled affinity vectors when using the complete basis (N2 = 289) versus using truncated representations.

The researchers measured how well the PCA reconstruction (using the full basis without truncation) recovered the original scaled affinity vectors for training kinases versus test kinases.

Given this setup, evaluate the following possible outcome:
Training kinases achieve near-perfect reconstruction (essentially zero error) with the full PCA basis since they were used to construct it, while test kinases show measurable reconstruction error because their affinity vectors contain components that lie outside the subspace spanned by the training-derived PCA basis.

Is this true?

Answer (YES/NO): YES